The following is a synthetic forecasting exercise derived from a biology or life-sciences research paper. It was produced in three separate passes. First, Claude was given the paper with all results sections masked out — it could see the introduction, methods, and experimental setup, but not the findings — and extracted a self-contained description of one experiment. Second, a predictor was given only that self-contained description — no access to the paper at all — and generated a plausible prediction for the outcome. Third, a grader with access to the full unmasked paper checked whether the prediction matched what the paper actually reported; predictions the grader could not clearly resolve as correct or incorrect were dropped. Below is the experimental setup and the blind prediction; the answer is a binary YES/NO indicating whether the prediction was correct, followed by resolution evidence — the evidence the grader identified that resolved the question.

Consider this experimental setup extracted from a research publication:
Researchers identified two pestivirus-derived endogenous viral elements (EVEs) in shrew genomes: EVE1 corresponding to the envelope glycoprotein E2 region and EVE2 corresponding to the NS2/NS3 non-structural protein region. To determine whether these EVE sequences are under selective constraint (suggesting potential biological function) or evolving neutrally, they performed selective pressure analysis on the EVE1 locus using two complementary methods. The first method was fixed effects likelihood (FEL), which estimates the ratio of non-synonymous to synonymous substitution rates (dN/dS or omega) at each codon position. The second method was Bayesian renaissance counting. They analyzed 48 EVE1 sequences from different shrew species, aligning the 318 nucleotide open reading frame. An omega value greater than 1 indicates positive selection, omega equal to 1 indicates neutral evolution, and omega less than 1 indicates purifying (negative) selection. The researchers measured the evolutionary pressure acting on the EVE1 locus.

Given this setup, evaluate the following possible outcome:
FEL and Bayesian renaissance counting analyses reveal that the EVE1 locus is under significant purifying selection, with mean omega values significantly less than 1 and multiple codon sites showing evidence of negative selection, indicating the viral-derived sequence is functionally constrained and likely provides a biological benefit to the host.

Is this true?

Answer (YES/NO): NO